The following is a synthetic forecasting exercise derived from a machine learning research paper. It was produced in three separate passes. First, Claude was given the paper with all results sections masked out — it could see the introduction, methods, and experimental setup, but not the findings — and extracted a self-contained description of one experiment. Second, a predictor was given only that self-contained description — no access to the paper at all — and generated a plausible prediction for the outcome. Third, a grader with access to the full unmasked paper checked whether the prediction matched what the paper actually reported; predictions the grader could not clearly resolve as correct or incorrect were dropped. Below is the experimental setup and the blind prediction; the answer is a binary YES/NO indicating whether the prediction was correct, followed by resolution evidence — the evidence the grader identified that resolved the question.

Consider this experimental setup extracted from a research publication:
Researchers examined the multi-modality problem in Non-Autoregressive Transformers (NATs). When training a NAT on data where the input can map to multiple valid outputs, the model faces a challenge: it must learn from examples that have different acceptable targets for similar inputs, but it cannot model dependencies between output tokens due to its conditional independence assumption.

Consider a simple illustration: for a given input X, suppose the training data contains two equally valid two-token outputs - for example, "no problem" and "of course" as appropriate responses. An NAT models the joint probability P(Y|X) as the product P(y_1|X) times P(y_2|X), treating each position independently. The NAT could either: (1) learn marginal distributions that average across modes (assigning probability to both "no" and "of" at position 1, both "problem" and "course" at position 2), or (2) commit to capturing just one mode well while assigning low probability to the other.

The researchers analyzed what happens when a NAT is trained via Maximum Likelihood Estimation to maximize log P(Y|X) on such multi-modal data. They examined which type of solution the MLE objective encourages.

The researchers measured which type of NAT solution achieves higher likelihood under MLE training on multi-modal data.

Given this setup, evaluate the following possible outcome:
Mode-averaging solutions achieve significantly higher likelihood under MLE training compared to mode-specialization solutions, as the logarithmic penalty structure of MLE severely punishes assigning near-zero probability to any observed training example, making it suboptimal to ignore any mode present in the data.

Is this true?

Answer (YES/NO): YES